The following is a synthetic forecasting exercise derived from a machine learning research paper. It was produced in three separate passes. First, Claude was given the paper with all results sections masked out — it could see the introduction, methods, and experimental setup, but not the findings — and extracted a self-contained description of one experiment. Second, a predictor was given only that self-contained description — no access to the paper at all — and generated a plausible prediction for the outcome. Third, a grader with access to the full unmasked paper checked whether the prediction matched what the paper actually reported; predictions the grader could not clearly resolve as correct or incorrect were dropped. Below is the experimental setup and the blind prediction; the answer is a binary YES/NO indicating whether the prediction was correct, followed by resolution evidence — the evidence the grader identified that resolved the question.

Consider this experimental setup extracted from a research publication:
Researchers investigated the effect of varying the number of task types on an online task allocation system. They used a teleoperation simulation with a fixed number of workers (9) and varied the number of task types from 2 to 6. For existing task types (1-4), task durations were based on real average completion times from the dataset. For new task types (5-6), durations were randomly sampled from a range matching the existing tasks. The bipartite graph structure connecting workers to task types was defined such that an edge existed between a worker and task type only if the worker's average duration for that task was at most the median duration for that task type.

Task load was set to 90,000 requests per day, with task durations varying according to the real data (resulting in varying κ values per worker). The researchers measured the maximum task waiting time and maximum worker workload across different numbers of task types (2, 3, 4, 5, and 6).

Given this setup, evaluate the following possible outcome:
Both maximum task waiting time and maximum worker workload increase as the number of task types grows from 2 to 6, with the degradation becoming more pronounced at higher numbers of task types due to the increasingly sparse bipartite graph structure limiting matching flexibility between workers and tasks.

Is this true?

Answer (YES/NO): NO